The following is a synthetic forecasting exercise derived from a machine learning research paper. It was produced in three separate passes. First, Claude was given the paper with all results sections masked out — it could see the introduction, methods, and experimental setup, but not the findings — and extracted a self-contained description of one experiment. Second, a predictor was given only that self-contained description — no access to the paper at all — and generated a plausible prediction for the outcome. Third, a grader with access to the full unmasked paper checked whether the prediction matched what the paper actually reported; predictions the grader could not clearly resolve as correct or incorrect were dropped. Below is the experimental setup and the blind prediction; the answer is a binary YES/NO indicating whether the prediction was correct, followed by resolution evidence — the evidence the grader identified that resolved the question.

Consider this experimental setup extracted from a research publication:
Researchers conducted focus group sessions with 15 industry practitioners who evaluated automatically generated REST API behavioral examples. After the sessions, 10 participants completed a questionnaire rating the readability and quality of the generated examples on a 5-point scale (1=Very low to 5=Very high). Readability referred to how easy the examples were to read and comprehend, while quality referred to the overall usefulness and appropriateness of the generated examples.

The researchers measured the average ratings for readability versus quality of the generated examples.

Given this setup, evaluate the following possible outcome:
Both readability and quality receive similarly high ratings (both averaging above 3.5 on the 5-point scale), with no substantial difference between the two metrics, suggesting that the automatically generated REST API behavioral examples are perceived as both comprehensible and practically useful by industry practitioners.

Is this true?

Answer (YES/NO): NO